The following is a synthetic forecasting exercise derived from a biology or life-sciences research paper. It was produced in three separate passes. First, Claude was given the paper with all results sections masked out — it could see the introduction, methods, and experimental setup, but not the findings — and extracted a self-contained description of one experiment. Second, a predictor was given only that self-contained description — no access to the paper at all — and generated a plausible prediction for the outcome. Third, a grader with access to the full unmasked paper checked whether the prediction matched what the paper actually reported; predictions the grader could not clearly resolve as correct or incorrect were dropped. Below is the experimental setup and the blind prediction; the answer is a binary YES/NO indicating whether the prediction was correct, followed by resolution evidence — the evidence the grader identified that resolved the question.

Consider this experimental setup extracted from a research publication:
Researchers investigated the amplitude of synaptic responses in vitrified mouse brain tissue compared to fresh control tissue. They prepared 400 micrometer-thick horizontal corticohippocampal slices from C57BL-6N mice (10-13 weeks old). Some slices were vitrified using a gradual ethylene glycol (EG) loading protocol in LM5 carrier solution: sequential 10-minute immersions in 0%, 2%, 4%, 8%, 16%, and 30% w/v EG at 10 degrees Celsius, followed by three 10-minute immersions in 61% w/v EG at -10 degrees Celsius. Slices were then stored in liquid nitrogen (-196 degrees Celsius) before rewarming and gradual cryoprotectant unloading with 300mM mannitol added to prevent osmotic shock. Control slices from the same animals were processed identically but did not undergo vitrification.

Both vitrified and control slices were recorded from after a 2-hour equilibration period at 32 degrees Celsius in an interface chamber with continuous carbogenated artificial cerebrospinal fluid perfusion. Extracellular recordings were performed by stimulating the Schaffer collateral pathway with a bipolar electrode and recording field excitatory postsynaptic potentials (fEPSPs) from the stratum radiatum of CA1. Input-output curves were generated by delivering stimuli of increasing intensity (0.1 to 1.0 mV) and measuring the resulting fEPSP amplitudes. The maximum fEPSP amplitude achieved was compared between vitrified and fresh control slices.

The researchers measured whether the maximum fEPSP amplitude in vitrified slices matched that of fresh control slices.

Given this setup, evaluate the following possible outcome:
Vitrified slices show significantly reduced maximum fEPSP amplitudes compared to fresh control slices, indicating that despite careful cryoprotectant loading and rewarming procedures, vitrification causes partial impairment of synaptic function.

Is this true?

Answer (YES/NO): YES